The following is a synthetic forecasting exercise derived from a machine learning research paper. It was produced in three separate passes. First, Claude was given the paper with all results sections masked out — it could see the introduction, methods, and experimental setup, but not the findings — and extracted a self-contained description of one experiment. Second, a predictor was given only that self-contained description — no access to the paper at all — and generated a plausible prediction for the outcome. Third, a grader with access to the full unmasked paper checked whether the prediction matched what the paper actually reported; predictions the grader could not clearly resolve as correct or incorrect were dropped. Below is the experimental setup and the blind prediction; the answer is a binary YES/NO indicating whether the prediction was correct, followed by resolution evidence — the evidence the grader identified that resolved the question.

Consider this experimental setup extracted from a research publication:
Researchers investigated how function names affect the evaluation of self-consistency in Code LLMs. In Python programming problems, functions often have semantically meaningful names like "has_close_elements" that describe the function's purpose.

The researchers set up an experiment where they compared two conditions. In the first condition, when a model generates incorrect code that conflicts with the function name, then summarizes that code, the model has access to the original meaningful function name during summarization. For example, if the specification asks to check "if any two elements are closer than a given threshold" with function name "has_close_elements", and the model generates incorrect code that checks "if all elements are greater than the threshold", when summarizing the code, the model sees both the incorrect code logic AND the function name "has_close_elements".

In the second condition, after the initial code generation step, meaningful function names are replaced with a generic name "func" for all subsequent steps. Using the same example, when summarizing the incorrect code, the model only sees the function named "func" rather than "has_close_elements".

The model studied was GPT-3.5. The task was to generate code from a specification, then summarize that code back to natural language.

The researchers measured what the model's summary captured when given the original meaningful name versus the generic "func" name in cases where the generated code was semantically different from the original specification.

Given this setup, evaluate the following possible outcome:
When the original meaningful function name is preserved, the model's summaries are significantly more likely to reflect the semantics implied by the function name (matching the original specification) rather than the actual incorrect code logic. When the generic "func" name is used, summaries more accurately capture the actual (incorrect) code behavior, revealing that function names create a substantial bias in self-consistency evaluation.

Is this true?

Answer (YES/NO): YES